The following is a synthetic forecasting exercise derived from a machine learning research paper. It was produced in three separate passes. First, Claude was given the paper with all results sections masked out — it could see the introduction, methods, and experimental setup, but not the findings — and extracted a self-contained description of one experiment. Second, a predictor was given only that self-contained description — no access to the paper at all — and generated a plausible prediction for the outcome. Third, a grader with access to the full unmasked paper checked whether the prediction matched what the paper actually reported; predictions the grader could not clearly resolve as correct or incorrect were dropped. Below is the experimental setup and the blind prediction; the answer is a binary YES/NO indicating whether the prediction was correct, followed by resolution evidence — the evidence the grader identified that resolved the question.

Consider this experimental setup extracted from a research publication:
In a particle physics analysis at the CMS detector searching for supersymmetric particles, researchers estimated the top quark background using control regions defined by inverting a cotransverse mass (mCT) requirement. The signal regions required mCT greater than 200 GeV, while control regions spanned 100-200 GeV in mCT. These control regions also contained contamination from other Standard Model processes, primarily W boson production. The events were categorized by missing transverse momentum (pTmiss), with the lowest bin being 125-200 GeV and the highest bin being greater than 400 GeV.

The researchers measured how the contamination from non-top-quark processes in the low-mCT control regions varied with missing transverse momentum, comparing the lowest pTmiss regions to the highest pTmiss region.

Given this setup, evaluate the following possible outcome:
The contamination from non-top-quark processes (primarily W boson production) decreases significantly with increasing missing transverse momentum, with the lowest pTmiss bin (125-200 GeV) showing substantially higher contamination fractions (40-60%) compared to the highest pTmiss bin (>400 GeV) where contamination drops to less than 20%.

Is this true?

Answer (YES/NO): NO